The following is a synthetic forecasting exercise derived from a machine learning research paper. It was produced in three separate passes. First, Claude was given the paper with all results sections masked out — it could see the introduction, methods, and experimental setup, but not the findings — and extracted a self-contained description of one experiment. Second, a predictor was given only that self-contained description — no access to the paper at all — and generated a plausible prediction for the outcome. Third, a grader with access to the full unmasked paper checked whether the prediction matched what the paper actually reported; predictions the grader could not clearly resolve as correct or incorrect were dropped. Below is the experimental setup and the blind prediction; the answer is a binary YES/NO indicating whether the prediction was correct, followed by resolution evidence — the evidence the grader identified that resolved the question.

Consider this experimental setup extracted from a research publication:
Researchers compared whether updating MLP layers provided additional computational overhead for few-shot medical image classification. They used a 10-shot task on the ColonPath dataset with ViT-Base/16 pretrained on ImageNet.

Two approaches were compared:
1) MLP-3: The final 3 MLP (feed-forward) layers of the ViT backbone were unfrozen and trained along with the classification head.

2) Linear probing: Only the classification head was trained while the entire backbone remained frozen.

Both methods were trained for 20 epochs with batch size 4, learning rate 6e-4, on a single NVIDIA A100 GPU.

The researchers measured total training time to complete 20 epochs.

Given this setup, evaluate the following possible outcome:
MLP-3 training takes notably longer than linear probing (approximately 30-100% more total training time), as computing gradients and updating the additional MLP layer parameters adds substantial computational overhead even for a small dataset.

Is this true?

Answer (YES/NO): NO